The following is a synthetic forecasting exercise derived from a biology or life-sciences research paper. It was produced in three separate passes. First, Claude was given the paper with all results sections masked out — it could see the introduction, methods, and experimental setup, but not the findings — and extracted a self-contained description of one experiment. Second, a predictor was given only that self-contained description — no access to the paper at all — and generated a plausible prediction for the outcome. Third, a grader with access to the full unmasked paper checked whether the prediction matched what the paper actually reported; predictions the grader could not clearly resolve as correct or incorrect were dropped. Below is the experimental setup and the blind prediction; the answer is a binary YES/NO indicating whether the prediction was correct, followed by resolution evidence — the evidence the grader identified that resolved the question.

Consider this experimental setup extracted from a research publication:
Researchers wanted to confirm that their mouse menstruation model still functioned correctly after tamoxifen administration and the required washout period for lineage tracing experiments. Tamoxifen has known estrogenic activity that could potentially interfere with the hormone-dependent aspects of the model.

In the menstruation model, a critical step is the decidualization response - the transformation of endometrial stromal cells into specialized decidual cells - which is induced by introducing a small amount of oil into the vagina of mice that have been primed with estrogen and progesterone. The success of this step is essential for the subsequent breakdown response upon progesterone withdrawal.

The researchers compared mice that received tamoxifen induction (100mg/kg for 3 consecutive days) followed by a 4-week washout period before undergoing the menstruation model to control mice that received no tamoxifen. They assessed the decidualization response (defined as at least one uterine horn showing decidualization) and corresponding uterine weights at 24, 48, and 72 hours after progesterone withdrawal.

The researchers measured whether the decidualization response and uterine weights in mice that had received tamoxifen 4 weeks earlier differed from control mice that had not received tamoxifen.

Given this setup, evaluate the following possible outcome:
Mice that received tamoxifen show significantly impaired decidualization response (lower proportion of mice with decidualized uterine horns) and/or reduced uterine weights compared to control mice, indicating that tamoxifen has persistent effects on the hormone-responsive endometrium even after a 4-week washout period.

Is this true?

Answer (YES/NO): NO